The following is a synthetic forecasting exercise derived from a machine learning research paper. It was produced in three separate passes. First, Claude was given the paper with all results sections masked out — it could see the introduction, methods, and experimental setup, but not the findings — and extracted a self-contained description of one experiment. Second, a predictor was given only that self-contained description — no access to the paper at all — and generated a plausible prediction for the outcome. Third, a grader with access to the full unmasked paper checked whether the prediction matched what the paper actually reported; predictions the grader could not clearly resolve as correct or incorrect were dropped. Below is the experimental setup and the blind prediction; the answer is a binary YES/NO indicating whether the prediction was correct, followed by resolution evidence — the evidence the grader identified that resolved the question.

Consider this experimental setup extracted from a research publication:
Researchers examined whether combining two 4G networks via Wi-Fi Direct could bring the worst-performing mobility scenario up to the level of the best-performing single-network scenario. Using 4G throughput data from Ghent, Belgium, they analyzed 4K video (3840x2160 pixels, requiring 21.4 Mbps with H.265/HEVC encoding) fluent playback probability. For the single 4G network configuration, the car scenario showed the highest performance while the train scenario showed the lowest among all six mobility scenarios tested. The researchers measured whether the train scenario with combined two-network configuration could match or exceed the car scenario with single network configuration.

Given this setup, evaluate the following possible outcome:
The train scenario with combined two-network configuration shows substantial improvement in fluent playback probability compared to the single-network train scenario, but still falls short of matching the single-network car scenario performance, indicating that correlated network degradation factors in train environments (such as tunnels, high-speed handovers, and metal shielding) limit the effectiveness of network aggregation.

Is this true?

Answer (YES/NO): NO